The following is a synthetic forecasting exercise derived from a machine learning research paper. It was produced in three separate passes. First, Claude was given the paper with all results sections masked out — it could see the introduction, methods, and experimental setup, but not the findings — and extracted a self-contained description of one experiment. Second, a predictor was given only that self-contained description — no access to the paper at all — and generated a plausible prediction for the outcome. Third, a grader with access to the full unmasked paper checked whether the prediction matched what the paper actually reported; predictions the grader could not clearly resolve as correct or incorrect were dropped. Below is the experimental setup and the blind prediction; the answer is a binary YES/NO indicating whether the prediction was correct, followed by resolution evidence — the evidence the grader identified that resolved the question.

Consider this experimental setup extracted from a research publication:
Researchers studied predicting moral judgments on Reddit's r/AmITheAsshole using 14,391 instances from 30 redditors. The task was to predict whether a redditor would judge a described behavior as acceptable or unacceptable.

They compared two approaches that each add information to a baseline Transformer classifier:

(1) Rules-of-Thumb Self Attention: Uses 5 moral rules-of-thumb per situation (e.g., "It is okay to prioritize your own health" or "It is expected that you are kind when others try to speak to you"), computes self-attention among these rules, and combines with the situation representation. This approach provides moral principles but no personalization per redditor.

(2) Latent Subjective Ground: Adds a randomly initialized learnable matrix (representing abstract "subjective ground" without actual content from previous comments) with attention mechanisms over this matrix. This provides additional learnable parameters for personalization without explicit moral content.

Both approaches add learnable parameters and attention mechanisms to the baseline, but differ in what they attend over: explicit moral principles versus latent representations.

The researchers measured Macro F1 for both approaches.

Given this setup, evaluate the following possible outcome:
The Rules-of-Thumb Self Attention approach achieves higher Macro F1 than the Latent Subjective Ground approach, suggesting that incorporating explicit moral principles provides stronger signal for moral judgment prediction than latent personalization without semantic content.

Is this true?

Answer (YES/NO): YES